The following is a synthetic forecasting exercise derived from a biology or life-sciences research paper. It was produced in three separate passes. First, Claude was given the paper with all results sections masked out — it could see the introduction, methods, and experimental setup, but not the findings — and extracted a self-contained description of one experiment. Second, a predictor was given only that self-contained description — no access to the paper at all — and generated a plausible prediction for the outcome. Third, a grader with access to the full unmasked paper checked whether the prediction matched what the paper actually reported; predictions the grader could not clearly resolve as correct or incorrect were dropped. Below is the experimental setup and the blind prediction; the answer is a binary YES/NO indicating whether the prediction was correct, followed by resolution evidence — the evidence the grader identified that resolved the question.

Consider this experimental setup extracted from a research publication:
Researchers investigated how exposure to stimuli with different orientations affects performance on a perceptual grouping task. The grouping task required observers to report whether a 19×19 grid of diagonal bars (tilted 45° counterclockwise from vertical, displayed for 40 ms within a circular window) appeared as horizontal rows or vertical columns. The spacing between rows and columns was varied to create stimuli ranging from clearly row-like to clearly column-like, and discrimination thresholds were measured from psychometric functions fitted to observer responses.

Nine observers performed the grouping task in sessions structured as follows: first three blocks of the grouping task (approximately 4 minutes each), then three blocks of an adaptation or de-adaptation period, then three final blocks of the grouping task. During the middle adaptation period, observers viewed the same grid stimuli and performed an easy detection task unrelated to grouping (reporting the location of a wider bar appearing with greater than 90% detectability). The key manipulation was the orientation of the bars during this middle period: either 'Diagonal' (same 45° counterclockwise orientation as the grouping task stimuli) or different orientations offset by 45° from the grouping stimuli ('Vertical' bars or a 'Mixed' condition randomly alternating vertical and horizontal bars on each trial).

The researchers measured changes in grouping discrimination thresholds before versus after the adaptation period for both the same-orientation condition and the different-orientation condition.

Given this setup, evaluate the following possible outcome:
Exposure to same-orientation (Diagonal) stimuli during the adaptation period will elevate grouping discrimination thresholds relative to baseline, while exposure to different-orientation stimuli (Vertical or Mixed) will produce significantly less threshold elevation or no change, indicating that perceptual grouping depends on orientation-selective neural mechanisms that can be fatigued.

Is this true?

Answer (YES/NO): NO